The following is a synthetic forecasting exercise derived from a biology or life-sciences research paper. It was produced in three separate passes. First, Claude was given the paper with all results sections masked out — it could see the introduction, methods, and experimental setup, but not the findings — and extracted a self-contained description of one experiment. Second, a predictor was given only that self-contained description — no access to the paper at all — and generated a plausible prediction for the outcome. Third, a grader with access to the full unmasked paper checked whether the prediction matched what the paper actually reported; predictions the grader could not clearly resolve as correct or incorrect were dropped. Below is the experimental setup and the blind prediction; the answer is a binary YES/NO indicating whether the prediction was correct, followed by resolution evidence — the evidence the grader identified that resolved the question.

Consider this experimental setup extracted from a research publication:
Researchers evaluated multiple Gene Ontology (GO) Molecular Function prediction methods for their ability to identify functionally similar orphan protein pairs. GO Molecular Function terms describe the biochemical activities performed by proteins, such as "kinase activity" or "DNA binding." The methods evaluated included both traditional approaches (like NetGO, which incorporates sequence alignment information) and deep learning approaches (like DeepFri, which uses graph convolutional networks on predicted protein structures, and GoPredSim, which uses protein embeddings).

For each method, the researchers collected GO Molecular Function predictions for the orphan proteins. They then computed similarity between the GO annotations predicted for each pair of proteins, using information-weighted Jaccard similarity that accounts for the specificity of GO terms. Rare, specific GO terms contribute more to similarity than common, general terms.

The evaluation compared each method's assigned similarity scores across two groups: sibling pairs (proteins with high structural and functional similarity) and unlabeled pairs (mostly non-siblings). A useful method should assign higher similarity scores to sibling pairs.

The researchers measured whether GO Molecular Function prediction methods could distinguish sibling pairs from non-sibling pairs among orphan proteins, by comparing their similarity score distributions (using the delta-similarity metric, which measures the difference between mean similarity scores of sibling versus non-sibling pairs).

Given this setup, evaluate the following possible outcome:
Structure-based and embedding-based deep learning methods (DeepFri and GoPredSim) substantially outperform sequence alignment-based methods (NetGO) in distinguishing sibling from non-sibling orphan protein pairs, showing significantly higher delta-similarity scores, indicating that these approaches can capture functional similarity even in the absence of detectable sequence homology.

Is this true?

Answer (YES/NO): NO